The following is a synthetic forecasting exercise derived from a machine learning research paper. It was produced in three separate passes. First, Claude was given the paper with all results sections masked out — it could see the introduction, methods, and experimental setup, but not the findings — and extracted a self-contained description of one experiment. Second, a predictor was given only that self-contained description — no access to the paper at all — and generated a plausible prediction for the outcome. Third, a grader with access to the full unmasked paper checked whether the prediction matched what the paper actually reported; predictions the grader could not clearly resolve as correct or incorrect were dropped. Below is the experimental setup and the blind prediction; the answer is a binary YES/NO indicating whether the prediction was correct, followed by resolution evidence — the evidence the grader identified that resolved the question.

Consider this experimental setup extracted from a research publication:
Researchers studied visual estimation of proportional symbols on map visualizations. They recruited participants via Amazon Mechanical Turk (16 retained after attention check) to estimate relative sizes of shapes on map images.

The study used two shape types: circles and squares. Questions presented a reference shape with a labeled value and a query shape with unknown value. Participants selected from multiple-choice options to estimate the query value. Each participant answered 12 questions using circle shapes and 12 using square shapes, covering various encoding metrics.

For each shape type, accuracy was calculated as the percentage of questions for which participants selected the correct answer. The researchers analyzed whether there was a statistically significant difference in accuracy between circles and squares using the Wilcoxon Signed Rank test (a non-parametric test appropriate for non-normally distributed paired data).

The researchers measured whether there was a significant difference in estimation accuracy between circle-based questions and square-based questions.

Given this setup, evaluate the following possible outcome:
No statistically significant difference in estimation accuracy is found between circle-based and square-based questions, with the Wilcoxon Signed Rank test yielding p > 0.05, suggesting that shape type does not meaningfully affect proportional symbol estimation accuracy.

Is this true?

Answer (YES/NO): YES